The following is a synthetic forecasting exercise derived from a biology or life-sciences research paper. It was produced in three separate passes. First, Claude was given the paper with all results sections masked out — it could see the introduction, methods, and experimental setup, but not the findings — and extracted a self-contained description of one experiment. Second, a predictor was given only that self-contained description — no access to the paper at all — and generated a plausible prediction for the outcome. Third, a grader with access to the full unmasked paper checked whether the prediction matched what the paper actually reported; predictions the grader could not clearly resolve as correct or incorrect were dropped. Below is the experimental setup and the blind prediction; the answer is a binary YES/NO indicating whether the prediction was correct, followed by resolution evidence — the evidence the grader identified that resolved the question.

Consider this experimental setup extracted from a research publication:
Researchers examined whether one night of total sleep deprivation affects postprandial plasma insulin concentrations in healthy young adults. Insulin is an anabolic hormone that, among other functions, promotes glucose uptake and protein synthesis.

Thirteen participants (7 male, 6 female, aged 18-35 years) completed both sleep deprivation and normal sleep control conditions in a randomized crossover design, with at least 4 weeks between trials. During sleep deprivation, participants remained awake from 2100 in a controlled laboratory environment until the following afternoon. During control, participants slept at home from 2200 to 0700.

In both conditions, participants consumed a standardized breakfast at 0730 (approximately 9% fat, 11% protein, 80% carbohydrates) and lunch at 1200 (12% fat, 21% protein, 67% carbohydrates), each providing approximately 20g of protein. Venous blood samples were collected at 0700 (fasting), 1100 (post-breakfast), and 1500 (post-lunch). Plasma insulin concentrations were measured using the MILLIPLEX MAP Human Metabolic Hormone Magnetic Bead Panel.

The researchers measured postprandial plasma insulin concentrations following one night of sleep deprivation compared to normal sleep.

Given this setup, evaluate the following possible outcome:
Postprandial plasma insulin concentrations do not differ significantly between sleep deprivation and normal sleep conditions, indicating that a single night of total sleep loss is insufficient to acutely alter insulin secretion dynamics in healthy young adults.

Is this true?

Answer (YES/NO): YES